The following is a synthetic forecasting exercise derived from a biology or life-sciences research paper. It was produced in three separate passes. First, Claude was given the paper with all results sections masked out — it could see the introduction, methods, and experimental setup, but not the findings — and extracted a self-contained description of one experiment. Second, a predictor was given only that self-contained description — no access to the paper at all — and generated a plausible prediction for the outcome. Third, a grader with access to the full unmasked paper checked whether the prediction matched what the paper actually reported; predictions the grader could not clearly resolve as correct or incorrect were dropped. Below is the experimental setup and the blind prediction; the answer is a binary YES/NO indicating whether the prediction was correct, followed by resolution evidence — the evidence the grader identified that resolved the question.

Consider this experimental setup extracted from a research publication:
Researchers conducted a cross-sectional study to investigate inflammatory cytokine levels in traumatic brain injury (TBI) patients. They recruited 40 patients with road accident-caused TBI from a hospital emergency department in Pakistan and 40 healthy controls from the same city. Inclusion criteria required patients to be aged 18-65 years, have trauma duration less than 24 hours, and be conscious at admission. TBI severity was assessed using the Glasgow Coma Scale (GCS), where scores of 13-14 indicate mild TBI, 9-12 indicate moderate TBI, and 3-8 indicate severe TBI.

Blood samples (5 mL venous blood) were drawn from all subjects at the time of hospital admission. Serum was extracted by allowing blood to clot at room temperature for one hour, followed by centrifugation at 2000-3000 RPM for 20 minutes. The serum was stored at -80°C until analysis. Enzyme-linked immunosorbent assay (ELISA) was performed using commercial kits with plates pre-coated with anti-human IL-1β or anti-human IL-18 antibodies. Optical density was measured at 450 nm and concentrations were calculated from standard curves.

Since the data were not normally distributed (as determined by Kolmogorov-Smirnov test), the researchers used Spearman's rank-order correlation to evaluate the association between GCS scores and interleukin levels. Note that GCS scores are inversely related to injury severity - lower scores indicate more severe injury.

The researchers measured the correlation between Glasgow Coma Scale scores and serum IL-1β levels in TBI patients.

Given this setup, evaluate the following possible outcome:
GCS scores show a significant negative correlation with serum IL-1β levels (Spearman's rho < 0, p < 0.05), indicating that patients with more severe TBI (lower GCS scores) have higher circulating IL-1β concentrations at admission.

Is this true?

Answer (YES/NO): YES